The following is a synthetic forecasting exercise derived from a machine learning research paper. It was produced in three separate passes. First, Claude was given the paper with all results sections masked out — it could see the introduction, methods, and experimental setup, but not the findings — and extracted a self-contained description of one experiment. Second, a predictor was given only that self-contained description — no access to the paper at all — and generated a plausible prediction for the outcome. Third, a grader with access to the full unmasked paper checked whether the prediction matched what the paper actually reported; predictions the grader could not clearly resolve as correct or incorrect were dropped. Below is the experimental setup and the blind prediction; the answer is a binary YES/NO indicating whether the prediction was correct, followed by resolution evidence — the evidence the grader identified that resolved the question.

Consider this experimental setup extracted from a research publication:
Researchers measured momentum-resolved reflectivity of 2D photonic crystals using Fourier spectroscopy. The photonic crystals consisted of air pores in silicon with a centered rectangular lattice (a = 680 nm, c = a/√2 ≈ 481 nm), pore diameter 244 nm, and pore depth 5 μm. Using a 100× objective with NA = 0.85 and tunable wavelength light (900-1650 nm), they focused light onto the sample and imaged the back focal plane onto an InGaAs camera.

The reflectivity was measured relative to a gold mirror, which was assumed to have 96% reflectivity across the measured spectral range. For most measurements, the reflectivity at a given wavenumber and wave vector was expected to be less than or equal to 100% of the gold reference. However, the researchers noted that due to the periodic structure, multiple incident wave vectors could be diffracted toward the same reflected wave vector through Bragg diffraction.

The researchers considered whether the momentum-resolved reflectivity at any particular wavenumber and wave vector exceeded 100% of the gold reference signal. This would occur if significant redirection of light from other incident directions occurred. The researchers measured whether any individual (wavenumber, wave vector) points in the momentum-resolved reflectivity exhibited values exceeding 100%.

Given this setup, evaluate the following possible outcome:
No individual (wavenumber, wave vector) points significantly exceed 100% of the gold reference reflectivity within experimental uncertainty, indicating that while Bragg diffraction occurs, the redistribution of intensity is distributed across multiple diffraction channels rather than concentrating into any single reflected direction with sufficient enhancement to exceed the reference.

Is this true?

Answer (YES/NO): YES